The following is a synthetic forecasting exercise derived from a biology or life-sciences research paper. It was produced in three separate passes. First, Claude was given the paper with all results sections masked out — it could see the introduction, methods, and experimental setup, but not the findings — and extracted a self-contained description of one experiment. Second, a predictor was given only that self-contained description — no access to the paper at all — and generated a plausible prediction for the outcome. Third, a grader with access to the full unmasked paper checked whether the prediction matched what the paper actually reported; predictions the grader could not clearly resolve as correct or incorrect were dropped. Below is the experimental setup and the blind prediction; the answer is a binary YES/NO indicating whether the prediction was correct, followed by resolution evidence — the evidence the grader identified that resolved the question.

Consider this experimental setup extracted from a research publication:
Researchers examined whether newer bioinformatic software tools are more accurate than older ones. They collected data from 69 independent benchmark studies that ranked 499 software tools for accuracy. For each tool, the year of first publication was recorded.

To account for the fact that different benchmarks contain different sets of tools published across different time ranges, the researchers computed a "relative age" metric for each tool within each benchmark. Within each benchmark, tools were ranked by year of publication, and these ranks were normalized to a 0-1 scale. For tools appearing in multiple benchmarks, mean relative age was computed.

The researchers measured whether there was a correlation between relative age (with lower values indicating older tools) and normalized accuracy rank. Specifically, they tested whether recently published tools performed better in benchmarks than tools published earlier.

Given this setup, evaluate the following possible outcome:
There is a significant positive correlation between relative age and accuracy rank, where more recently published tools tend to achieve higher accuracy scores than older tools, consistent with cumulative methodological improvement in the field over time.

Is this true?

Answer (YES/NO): NO